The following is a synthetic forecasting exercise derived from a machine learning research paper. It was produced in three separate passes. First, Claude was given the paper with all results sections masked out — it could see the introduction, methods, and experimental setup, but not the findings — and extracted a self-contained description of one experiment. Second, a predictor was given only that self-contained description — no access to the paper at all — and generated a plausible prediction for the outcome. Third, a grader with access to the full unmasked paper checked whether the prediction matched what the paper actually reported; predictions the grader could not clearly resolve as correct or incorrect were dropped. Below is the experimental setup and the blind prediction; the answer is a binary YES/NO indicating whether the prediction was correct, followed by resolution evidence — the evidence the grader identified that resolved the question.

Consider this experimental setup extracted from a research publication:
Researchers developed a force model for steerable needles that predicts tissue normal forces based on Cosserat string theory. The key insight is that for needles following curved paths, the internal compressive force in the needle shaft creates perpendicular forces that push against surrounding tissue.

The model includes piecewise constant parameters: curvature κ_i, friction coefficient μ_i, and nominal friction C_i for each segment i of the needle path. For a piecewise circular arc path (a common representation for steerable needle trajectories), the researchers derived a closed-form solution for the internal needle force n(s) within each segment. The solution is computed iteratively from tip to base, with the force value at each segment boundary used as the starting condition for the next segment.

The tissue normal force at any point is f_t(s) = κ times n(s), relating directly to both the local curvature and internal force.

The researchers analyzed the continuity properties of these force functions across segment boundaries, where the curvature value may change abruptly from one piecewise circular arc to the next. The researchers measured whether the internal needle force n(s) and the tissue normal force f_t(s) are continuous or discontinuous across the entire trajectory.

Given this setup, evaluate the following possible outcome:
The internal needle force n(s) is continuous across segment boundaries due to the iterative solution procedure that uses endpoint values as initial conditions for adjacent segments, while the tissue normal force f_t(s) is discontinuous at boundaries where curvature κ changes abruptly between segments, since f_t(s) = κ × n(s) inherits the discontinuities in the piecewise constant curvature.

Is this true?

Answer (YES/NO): YES